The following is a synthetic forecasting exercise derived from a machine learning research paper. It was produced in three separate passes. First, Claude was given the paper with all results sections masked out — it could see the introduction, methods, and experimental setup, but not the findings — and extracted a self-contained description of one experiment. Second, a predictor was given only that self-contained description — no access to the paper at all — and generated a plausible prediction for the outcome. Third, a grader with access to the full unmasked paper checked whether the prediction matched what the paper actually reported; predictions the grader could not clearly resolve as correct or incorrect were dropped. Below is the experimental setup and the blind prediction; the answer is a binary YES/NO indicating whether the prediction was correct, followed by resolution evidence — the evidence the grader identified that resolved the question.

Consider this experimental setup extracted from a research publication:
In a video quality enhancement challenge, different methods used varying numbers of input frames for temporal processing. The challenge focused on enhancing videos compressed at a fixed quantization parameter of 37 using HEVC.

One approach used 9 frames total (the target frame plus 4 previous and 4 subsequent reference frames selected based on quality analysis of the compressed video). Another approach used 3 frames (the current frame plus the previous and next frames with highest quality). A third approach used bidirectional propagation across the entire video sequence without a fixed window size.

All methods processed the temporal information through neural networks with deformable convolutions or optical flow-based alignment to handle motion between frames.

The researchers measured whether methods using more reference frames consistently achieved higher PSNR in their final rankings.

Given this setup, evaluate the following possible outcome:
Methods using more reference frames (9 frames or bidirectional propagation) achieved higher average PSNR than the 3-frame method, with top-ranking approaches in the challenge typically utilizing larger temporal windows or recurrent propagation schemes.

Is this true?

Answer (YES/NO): YES